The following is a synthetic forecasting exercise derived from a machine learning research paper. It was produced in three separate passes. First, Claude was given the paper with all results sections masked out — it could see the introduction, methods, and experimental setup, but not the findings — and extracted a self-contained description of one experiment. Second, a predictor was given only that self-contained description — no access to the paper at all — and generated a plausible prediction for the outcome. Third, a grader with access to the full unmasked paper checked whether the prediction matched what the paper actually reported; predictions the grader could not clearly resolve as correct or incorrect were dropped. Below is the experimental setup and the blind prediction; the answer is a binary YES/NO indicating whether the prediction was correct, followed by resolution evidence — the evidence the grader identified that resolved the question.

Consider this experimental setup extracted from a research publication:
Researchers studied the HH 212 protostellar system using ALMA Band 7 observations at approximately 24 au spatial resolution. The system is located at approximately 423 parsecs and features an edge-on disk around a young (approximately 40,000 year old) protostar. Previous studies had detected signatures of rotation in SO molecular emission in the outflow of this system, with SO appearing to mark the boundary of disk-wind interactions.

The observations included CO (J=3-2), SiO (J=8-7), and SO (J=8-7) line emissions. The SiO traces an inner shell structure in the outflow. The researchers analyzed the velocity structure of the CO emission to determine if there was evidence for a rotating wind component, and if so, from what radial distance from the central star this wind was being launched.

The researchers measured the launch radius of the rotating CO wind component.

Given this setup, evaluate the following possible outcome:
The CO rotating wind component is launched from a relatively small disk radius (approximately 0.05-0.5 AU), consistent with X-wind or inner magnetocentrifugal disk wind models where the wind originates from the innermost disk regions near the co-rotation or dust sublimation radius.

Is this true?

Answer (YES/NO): NO